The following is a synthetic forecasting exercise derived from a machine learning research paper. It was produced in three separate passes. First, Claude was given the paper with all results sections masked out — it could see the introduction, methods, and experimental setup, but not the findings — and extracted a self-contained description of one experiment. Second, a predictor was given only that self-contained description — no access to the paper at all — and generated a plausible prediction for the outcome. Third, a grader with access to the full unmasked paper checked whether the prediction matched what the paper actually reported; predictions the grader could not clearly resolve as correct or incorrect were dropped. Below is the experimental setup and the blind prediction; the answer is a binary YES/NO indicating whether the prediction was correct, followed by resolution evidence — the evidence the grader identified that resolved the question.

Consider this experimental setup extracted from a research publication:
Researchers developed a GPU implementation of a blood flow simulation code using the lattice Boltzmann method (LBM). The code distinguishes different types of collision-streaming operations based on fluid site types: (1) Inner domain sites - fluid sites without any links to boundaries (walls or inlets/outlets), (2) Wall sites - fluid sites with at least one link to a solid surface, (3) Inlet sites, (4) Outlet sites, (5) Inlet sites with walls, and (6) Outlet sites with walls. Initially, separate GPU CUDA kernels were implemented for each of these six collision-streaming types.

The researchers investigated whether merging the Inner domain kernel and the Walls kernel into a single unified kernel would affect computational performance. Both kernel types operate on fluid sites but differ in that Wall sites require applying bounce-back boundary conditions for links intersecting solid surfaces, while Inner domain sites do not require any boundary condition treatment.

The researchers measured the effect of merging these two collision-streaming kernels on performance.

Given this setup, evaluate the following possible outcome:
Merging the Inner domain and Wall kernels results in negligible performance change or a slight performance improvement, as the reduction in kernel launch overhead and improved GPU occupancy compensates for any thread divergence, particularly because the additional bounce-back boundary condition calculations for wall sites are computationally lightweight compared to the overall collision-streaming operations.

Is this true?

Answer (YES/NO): YES